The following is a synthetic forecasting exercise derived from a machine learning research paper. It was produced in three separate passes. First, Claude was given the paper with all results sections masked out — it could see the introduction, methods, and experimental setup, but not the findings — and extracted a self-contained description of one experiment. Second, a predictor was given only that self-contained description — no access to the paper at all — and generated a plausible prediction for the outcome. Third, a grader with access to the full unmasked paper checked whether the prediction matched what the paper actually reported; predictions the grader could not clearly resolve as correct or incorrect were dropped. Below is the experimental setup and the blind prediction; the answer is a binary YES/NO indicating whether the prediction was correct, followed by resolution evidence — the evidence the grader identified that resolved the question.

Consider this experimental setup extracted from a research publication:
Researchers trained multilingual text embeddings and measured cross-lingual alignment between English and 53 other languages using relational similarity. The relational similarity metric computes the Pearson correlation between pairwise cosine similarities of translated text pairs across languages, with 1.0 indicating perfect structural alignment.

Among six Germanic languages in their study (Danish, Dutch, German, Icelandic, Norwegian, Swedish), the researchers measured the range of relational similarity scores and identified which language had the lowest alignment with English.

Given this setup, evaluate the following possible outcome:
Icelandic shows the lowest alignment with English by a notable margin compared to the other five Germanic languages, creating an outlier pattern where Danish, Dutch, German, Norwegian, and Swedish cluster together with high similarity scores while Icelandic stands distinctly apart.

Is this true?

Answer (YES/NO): YES